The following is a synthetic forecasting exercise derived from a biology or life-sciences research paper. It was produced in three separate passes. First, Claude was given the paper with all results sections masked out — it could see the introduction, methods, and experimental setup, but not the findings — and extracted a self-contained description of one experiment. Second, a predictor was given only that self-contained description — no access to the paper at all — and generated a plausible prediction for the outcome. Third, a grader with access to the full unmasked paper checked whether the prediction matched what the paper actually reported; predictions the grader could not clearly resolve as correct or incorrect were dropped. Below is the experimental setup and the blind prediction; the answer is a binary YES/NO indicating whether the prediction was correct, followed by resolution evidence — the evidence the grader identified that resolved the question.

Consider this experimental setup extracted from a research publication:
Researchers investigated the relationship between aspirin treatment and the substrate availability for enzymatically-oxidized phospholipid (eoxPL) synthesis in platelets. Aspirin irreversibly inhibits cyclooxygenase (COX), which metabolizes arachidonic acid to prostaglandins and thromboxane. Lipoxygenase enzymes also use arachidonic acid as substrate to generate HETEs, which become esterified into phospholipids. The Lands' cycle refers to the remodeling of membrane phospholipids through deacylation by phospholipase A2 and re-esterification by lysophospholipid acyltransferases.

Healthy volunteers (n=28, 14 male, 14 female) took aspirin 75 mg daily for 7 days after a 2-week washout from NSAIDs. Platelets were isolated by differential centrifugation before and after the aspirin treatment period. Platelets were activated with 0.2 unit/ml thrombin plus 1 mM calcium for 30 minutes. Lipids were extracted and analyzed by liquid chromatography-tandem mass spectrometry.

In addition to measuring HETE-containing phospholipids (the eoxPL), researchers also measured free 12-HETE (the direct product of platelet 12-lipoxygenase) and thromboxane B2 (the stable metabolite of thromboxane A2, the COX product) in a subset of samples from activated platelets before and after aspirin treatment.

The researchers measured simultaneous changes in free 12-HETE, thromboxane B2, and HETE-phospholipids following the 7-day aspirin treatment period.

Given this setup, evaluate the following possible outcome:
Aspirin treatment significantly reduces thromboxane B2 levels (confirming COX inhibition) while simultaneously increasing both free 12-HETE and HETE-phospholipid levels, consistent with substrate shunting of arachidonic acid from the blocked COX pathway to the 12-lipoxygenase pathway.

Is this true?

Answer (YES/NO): NO